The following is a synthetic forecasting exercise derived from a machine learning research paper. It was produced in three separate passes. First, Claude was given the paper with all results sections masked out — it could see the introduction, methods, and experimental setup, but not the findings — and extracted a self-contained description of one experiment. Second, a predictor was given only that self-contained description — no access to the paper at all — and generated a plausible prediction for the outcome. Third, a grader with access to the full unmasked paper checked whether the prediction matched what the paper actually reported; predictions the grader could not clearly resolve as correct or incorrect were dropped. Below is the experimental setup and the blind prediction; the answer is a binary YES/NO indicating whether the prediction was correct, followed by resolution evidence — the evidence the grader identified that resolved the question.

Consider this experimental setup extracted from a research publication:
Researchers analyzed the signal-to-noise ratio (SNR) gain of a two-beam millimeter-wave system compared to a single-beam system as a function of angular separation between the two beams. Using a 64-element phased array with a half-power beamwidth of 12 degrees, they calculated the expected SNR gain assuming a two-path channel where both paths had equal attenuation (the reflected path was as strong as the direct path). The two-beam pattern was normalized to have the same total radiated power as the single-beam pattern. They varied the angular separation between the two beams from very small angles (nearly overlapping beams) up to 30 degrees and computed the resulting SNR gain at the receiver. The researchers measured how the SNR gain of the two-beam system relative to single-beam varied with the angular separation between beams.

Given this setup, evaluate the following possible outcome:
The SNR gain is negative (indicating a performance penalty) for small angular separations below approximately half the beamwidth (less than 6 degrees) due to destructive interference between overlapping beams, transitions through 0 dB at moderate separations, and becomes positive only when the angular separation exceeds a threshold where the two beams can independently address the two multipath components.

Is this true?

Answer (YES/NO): NO